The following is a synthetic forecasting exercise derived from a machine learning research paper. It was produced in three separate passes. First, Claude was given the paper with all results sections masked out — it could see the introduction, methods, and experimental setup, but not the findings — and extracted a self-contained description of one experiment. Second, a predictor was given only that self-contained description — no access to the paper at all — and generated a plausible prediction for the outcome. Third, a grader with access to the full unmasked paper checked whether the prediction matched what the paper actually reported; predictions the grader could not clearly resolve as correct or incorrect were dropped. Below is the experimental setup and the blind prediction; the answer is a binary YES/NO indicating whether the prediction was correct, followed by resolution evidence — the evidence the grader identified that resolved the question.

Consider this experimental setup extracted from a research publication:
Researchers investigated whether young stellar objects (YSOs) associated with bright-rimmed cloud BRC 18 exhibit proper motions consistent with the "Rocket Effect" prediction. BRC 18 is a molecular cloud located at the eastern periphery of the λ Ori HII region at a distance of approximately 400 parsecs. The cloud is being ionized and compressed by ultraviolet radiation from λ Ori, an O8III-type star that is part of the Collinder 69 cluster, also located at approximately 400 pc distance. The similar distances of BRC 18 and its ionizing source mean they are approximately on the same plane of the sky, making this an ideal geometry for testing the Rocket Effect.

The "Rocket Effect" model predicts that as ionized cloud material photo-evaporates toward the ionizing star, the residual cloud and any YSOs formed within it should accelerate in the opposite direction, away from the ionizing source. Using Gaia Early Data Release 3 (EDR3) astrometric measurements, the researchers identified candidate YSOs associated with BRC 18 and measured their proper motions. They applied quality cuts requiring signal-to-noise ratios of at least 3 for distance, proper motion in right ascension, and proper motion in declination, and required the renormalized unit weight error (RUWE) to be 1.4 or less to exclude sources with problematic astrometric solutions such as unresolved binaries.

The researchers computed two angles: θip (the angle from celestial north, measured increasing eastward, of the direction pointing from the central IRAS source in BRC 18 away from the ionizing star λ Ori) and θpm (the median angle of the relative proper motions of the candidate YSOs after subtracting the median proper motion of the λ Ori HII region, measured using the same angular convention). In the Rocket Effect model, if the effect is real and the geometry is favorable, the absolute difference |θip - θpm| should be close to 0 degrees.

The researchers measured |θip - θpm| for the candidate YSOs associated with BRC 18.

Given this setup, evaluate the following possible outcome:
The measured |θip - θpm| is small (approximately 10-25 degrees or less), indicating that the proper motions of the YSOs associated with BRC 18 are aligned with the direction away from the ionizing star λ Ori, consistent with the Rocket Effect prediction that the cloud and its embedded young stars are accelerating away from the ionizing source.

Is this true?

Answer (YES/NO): YES